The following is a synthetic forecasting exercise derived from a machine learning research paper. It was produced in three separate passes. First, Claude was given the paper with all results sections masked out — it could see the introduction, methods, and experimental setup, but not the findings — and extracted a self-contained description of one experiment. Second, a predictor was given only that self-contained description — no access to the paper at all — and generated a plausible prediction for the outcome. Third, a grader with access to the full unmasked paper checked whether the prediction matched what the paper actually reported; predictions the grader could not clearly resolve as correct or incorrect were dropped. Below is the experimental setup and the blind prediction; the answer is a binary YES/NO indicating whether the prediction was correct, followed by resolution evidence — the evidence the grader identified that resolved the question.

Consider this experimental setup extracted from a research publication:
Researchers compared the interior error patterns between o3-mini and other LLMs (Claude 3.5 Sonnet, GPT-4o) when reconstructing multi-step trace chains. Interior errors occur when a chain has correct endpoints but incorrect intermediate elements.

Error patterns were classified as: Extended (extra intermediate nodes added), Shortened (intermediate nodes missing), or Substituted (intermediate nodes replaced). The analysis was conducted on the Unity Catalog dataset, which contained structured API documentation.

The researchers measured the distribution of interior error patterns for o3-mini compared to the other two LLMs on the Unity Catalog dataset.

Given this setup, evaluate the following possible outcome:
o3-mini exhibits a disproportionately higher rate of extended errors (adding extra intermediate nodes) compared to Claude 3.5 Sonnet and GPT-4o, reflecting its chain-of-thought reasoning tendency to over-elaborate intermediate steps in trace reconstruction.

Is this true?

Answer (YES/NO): NO